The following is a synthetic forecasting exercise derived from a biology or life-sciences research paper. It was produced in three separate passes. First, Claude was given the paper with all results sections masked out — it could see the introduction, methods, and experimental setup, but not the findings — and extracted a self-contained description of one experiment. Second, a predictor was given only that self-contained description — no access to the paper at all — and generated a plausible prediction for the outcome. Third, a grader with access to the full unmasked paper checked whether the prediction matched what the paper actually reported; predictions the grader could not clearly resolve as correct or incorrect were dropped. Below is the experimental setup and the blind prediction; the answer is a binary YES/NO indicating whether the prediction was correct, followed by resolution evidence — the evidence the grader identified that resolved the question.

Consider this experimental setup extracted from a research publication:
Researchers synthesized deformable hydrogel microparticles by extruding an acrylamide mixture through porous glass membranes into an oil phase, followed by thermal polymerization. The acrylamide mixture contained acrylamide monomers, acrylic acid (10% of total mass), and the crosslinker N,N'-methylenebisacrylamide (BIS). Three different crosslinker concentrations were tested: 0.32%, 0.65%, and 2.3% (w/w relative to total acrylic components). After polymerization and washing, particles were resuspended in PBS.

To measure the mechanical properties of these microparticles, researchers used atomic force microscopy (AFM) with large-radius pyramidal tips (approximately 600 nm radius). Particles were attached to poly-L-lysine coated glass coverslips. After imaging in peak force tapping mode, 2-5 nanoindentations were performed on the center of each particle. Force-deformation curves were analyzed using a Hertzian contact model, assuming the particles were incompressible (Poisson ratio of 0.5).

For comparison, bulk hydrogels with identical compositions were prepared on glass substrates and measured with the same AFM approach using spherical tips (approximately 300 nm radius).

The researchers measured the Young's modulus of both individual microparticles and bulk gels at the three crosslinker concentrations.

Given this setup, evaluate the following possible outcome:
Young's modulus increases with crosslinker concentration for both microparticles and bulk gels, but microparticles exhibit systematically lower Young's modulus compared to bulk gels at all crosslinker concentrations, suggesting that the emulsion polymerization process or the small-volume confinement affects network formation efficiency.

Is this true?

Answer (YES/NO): YES